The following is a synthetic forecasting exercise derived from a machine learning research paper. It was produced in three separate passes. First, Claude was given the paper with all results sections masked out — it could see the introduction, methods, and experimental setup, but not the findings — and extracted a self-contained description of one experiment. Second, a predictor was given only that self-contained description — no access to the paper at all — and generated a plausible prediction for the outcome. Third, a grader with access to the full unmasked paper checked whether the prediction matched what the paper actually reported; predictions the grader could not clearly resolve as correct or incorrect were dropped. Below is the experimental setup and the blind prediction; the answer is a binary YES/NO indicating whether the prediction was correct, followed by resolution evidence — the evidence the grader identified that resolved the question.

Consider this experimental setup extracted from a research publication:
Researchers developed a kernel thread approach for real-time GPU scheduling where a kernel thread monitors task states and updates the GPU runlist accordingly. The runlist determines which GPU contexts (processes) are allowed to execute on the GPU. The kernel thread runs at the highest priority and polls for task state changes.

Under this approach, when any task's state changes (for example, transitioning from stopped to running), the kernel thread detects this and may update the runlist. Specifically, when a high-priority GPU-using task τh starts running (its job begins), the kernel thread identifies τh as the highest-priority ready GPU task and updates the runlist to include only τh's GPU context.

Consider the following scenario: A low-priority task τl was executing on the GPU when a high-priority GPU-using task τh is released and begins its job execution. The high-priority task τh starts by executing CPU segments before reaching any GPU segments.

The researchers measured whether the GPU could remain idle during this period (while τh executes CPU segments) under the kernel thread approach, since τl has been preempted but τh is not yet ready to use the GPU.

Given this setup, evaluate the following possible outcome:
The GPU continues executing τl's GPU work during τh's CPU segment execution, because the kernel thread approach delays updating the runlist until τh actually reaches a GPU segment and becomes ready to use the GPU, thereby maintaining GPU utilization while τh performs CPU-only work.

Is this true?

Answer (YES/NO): NO